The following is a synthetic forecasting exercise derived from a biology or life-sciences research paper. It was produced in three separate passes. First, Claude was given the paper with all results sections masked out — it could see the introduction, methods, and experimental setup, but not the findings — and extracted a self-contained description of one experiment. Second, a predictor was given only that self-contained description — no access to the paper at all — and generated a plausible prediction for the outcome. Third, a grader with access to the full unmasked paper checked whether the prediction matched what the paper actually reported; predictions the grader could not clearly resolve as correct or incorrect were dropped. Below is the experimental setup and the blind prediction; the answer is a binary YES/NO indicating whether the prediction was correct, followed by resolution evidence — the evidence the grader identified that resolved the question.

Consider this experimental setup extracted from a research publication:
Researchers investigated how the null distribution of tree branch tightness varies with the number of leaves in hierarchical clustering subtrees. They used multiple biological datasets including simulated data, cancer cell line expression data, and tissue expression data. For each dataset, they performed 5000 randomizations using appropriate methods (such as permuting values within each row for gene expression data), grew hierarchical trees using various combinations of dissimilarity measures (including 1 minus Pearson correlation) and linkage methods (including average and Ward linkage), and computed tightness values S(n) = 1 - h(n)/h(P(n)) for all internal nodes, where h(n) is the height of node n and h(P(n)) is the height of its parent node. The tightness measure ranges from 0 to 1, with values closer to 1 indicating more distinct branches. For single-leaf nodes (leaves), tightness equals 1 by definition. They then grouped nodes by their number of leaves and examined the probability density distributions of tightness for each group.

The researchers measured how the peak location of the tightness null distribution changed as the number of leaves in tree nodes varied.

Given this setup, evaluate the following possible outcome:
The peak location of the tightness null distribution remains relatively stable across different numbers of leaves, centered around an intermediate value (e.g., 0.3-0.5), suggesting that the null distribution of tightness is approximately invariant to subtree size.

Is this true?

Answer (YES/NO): NO